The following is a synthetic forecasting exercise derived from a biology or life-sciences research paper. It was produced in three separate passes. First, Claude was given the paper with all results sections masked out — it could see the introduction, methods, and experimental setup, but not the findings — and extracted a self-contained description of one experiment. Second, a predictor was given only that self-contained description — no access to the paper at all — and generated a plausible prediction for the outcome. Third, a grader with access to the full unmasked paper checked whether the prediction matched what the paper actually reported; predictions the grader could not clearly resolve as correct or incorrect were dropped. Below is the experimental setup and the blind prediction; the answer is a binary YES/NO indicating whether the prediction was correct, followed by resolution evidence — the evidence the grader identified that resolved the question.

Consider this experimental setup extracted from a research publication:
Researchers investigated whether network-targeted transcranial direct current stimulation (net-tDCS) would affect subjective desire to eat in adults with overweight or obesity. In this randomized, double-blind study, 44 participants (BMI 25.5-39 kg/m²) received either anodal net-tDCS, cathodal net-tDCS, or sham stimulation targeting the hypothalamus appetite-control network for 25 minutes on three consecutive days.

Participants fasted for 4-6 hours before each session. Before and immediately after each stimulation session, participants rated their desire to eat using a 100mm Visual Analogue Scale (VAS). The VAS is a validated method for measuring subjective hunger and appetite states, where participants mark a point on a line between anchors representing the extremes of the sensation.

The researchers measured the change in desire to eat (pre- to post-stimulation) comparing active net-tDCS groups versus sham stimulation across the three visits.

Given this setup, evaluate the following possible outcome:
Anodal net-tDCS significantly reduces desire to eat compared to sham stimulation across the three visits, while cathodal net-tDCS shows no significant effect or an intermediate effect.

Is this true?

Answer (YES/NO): NO